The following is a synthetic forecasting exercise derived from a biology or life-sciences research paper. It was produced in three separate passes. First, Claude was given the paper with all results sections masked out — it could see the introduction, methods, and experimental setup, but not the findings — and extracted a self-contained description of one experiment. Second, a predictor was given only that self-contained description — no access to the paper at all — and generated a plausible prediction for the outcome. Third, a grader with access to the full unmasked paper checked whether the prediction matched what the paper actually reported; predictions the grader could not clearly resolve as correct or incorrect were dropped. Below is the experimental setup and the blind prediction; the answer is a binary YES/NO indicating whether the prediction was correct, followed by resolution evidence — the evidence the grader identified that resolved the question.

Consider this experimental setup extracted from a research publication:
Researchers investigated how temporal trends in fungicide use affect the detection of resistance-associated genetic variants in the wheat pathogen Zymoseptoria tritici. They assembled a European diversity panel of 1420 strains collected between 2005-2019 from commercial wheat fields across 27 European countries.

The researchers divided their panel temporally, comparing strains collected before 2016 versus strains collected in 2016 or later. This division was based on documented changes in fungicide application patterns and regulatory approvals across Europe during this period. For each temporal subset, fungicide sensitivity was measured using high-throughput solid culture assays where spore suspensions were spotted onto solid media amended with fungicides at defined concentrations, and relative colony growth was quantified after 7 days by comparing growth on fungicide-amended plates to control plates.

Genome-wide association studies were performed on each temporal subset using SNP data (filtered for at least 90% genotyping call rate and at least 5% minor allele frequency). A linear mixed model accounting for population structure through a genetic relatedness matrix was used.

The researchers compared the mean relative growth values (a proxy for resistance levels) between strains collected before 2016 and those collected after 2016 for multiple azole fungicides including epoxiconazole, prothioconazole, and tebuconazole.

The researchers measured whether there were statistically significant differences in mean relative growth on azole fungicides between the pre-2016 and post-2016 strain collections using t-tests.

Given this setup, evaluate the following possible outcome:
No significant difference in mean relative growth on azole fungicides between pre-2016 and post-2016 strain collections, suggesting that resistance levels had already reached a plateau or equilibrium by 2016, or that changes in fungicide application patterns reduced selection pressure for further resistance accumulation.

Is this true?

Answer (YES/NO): NO